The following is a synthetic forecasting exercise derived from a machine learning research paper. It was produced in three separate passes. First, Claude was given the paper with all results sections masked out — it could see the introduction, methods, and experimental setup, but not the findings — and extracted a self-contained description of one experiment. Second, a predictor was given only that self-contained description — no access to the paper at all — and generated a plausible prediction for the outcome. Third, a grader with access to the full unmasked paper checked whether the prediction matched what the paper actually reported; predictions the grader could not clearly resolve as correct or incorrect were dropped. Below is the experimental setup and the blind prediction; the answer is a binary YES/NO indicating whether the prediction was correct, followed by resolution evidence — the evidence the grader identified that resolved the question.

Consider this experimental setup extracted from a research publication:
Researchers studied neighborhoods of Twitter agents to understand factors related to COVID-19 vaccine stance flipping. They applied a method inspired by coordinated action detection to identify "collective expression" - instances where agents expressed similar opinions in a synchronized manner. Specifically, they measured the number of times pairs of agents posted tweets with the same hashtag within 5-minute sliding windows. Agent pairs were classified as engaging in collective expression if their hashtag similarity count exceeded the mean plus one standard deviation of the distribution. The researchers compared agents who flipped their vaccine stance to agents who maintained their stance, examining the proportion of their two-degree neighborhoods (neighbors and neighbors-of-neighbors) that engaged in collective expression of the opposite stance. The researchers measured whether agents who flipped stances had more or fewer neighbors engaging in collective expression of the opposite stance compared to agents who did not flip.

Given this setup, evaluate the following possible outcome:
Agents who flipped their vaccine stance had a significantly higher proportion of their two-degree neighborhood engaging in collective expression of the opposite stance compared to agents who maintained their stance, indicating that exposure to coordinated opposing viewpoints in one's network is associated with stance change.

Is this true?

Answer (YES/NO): YES